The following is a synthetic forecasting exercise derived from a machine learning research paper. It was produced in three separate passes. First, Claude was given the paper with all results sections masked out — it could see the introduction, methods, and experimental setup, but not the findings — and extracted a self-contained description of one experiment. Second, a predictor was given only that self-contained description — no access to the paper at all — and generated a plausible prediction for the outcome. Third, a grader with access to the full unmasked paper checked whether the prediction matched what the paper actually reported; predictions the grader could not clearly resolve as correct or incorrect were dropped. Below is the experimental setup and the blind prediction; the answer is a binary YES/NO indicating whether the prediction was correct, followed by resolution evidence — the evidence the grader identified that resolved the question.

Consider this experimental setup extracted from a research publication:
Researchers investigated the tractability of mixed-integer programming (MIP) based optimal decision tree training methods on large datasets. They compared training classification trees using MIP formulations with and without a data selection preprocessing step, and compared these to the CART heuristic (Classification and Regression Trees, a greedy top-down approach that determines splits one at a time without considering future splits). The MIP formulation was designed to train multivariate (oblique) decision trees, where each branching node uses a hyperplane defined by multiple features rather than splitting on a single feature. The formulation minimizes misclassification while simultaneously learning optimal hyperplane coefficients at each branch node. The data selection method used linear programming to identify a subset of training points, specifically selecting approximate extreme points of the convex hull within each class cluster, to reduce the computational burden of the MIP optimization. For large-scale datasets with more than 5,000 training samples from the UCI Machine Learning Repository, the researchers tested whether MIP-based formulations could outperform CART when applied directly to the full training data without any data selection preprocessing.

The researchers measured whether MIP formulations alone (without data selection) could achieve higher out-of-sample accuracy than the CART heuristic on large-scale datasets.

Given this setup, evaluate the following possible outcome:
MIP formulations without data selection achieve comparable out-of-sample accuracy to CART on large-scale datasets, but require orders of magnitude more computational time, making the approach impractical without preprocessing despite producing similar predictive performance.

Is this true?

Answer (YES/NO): NO